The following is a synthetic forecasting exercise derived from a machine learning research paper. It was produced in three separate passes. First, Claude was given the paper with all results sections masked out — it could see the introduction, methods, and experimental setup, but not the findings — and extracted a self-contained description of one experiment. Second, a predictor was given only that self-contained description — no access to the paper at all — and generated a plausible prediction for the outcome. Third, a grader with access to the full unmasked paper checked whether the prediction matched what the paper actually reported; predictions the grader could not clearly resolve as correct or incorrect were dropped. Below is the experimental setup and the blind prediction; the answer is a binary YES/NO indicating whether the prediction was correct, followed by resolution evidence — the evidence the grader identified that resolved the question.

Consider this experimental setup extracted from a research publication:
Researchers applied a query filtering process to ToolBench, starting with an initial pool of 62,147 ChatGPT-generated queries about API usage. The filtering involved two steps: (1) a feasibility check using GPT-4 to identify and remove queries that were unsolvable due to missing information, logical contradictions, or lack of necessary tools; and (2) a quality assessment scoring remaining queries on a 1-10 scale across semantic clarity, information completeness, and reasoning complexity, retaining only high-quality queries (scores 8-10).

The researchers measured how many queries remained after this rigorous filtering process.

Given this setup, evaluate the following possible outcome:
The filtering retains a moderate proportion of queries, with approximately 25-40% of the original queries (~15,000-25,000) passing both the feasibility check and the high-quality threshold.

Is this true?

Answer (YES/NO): YES